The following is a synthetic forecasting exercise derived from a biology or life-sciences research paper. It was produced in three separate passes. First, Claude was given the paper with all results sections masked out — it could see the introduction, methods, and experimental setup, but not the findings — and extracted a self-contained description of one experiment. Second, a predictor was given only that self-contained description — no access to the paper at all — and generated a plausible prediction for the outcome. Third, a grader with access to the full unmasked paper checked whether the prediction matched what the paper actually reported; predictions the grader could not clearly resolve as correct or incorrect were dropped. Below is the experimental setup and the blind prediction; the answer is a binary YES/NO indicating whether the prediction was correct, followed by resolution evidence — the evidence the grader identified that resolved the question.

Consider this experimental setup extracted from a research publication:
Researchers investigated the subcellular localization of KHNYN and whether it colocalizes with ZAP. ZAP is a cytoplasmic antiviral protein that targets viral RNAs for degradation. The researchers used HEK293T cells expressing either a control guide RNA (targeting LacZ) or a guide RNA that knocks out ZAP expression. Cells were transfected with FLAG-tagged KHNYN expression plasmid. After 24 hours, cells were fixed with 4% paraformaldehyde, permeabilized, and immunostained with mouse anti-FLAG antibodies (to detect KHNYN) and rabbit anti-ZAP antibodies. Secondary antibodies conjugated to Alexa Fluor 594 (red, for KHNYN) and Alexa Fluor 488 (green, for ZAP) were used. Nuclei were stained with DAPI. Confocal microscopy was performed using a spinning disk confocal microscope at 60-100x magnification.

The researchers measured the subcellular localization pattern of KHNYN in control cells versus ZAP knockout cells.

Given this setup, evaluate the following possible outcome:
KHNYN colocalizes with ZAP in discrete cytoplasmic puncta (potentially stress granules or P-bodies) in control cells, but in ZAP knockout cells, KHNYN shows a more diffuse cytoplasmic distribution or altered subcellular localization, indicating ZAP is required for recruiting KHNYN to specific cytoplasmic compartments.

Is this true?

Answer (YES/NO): NO